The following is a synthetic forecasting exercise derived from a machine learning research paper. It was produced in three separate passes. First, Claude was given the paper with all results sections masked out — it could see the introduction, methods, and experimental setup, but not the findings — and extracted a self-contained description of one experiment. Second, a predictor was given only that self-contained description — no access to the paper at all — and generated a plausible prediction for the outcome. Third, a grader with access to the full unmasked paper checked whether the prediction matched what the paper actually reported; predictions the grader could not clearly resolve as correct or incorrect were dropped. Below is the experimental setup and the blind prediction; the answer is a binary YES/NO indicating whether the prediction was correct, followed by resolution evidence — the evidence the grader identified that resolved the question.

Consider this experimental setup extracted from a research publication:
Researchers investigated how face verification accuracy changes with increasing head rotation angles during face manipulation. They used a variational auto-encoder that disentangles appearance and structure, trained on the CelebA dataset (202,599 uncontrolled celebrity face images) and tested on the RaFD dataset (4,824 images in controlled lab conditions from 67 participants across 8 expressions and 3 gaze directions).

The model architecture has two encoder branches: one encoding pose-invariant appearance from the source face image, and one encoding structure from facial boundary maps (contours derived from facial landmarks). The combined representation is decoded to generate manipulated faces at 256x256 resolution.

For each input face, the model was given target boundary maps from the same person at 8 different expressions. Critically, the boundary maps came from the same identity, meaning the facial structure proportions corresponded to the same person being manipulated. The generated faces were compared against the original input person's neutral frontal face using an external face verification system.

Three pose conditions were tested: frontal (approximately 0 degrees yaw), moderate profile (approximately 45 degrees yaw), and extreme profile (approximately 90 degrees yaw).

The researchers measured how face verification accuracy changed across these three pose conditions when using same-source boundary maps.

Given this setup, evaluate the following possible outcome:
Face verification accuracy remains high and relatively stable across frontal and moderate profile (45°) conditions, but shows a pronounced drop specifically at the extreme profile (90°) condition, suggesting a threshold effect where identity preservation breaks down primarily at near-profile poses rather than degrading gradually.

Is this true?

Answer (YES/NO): NO